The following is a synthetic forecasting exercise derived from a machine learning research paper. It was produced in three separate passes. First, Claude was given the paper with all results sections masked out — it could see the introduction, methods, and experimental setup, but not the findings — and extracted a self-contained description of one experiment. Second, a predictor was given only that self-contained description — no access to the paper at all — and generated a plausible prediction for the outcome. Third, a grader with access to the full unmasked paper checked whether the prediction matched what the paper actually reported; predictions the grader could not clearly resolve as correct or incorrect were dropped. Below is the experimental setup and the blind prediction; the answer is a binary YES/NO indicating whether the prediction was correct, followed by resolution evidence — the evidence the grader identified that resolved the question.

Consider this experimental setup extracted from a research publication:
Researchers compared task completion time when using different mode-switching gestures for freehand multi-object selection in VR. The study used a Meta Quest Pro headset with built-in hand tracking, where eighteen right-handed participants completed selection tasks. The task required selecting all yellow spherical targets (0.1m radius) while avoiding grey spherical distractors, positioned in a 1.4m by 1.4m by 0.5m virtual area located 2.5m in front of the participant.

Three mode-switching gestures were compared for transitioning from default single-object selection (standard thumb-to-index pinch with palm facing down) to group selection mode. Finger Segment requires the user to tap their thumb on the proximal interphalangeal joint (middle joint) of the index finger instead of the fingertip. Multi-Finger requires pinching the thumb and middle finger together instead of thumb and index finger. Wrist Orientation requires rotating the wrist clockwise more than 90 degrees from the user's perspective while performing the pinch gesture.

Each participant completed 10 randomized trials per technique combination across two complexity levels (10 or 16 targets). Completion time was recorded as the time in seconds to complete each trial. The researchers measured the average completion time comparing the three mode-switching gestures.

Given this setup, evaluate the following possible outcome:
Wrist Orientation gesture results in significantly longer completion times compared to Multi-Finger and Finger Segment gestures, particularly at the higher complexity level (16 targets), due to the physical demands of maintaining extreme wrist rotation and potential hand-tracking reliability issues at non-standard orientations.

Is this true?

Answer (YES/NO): NO